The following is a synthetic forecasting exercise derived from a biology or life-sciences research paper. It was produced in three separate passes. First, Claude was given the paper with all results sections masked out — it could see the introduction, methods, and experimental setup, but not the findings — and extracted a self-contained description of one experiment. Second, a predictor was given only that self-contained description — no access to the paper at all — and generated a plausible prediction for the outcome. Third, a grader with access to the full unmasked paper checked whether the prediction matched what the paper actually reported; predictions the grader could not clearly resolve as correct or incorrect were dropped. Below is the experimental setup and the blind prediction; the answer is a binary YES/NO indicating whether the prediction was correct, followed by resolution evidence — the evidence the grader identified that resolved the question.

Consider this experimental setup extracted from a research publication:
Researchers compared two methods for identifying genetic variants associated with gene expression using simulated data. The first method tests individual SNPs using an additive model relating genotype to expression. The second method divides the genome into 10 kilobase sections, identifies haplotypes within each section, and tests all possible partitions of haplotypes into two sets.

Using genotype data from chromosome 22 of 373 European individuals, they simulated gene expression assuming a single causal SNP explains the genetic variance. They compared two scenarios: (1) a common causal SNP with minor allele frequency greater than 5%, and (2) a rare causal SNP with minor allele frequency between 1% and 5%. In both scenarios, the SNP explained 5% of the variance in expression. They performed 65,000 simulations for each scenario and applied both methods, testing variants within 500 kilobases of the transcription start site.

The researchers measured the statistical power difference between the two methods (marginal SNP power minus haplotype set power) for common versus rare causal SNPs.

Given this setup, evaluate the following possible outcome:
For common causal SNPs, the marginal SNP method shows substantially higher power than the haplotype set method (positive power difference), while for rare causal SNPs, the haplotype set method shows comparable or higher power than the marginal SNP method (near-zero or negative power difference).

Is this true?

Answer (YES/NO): NO